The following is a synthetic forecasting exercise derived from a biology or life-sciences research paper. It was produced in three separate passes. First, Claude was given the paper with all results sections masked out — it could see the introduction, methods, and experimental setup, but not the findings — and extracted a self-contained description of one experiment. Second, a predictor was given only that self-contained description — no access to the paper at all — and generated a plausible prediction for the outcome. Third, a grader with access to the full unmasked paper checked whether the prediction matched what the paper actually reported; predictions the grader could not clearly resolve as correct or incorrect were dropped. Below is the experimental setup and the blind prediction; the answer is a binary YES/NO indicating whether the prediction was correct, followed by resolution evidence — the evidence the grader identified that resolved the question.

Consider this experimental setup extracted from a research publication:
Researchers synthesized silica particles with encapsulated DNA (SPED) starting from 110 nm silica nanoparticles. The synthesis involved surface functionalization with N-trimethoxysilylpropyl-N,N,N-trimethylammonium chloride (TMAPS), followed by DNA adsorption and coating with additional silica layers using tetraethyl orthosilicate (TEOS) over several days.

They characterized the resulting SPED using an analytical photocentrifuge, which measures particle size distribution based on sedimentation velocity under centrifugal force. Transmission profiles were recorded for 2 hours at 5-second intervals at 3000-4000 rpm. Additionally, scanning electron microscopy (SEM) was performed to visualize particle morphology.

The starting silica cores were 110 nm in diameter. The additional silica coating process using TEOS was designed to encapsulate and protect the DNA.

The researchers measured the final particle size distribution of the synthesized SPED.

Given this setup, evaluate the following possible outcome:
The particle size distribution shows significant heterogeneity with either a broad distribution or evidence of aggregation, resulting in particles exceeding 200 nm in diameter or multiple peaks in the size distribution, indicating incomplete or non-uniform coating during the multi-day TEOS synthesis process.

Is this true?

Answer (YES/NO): NO